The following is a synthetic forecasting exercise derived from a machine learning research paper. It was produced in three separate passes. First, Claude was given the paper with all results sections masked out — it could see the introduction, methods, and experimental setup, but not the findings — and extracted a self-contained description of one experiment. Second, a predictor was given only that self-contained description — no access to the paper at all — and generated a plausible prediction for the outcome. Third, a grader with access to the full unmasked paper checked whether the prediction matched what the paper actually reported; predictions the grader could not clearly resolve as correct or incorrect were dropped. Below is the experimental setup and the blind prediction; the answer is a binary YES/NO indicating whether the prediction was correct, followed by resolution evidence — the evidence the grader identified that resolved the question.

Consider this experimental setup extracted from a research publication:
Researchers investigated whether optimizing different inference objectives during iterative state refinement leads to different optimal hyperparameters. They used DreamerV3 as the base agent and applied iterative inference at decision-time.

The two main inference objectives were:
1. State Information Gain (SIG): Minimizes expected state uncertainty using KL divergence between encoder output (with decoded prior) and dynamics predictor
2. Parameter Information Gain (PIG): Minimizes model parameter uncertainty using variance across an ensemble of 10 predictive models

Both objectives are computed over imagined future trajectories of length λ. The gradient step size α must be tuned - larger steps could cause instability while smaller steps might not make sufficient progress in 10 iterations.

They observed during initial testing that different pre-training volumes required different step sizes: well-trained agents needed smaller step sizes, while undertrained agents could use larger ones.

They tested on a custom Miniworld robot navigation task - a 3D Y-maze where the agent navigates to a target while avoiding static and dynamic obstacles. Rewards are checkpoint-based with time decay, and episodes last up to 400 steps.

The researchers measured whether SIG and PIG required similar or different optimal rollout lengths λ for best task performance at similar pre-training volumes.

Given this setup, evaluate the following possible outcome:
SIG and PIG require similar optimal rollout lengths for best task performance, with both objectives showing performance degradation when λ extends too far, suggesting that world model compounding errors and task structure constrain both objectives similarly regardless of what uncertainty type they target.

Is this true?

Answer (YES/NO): NO